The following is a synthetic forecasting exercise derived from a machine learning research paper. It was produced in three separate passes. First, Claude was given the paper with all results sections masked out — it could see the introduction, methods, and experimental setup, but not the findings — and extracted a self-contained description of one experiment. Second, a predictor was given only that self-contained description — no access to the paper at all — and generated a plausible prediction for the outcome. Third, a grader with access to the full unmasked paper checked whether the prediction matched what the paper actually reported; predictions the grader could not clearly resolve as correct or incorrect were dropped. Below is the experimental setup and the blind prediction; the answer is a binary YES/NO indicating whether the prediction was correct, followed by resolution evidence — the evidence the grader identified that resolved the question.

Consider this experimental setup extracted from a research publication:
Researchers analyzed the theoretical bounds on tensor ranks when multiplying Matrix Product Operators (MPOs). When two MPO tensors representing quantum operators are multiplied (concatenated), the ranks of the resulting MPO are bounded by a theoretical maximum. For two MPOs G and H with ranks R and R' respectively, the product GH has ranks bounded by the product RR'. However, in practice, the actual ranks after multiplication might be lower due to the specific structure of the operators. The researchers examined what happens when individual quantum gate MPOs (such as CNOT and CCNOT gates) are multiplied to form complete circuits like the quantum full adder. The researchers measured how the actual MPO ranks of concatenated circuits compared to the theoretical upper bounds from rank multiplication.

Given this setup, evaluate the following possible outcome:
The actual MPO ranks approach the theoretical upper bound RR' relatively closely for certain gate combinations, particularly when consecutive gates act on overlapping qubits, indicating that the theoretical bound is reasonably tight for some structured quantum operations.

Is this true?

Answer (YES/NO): NO